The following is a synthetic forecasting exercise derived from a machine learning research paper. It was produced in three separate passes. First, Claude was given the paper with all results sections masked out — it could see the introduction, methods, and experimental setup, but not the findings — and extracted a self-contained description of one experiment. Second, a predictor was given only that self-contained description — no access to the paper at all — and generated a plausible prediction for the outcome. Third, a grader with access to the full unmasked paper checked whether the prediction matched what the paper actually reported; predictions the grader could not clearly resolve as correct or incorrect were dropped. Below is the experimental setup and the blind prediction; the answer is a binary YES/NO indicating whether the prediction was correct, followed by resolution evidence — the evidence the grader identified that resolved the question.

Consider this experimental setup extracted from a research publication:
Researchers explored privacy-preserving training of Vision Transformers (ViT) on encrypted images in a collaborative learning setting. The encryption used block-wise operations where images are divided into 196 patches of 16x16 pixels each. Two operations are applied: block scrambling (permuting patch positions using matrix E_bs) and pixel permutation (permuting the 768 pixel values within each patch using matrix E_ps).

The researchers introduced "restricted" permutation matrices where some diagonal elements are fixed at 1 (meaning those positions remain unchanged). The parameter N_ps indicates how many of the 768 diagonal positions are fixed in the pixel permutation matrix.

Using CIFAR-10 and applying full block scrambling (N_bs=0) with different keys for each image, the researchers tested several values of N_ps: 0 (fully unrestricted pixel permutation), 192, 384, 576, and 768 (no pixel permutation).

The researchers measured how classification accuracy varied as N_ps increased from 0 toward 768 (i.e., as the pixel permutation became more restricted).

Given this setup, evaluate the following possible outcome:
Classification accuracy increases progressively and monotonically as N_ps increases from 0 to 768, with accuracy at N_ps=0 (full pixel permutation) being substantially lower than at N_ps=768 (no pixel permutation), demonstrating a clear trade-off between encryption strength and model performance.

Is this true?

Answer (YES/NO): YES